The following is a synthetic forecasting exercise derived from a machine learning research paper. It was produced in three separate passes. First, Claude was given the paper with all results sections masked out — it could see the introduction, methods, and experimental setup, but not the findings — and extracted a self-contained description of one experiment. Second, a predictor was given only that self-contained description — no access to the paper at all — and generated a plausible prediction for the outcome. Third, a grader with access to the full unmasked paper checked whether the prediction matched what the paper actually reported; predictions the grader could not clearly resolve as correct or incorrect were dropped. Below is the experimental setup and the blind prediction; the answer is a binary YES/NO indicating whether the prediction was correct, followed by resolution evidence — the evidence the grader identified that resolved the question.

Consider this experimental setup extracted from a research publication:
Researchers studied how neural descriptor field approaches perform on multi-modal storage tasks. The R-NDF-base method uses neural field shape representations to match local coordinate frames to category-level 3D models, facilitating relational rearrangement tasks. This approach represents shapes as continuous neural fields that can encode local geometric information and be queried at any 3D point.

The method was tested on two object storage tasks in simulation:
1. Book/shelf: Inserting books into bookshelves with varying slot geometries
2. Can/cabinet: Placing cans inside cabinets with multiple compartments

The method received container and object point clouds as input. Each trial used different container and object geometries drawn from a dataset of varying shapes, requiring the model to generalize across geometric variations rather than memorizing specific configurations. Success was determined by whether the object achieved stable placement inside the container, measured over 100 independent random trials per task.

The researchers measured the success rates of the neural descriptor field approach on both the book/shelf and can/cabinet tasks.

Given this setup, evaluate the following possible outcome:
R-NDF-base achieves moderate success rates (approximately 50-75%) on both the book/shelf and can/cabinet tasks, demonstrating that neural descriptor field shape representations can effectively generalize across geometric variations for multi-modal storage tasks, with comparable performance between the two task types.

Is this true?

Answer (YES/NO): NO